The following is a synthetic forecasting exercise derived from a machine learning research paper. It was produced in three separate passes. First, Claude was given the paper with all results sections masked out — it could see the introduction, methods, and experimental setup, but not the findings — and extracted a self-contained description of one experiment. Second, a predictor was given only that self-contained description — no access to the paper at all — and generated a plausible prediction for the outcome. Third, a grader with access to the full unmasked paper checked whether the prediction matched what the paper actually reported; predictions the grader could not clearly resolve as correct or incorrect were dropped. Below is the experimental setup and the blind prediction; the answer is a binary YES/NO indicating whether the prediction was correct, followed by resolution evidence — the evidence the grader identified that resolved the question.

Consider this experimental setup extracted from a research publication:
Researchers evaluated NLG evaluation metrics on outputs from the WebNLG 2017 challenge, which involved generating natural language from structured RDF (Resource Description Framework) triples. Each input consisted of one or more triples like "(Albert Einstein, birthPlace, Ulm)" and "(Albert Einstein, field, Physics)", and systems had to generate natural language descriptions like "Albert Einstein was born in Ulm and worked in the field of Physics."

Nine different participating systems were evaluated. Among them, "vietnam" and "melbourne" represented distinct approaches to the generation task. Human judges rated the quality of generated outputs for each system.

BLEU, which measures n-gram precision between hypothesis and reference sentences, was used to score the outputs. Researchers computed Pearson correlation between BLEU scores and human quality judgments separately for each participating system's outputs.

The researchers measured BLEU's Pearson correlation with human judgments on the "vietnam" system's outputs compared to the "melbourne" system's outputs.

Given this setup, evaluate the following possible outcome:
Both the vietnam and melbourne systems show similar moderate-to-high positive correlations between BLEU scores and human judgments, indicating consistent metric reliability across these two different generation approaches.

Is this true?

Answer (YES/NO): NO